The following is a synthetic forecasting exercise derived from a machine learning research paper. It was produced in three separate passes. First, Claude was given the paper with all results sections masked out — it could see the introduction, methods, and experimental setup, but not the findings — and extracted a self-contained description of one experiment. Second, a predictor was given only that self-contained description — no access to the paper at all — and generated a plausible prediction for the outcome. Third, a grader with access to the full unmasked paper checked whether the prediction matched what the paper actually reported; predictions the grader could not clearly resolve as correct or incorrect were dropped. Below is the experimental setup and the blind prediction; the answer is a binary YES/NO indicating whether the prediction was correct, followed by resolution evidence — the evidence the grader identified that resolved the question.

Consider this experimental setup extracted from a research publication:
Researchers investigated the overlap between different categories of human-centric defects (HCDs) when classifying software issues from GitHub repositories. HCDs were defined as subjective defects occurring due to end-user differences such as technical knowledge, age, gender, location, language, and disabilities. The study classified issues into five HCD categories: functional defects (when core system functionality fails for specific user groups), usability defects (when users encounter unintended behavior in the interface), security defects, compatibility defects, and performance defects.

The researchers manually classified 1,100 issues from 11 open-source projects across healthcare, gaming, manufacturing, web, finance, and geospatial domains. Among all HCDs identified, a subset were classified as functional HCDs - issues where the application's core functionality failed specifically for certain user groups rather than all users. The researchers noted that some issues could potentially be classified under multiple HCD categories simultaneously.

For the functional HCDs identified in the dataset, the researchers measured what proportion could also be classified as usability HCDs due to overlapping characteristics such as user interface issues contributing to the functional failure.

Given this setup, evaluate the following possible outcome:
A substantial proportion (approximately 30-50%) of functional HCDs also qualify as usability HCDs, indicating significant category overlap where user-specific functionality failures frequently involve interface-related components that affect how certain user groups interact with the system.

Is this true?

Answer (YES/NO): NO